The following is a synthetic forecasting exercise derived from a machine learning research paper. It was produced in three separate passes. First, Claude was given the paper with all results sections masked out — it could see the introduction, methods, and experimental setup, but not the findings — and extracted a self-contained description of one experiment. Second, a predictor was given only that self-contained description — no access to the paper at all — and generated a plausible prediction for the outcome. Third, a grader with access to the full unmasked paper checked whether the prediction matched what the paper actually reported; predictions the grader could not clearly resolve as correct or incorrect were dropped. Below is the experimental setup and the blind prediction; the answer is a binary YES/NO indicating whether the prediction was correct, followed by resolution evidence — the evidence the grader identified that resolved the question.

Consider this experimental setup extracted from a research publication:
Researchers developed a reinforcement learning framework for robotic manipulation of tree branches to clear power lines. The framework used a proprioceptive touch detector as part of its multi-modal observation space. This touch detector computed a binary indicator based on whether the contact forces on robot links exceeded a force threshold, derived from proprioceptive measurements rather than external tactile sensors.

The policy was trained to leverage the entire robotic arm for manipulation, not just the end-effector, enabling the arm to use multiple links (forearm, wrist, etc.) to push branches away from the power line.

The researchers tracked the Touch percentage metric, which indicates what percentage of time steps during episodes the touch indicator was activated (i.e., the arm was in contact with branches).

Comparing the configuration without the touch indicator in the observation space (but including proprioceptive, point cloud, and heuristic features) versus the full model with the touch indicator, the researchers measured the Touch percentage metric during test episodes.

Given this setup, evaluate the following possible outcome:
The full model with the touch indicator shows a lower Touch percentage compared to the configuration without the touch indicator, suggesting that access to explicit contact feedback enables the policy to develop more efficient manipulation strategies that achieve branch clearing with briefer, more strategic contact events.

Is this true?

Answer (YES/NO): NO